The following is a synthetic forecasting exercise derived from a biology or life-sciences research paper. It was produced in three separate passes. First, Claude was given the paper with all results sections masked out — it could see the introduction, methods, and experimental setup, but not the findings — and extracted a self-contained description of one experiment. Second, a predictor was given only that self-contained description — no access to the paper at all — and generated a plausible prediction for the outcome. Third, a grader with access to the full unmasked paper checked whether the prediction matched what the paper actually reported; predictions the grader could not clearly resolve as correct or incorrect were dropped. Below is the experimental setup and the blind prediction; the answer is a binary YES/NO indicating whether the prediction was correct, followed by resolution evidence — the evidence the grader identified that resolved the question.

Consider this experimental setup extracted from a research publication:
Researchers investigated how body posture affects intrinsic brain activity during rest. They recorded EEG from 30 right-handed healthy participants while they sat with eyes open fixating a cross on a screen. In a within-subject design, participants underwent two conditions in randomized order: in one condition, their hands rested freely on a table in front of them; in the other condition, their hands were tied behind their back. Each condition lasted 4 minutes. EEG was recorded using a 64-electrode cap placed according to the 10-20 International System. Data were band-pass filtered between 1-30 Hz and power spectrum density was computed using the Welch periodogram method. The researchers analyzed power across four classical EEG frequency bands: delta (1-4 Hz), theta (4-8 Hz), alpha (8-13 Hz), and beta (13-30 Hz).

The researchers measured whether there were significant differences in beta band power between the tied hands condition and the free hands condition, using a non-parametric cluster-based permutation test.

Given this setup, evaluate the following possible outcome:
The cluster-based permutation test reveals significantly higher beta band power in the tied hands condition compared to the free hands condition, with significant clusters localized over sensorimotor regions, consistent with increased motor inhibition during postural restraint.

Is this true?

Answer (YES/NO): NO